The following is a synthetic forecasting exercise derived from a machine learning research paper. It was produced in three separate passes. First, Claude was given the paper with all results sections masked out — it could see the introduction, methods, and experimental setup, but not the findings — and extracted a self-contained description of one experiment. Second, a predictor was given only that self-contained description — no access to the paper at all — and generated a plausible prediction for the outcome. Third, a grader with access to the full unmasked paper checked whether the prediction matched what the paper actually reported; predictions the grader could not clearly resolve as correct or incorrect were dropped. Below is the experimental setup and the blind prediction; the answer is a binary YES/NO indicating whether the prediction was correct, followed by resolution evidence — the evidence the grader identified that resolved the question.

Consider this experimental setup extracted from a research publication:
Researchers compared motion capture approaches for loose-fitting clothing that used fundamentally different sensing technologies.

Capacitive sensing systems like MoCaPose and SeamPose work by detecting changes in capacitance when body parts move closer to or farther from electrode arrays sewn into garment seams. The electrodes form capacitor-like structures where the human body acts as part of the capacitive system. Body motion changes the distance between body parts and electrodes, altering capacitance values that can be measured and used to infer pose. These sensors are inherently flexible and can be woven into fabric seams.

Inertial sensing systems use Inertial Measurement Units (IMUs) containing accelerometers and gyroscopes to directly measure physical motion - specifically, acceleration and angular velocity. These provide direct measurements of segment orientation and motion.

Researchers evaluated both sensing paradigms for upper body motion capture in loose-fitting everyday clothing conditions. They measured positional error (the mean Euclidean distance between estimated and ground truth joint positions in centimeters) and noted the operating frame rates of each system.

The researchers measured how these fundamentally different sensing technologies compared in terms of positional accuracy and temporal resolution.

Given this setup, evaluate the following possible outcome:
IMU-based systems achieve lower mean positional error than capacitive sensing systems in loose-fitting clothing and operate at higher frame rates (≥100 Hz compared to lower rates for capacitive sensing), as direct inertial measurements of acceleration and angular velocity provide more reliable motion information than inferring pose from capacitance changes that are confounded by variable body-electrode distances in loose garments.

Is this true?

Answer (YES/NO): NO